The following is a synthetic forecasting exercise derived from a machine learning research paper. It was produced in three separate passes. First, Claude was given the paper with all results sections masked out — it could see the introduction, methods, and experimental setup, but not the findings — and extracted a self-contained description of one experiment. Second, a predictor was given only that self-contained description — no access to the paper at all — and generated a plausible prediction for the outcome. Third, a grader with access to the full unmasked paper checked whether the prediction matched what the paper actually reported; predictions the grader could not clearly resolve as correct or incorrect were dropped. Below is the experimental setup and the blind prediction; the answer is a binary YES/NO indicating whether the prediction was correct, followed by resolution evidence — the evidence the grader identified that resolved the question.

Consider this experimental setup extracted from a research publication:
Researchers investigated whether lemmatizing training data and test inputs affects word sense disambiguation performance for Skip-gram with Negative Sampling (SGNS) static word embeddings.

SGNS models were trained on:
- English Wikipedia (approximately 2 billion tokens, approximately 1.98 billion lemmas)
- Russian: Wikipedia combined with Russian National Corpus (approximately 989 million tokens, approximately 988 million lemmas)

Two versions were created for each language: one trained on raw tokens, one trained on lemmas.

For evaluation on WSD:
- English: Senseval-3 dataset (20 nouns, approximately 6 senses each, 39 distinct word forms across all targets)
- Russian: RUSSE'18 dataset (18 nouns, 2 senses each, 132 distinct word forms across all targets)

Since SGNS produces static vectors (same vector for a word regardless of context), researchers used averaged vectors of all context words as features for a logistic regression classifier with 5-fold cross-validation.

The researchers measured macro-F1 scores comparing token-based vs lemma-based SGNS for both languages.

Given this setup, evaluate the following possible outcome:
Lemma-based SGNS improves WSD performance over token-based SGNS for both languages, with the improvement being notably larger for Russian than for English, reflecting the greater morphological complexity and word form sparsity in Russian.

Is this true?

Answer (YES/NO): NO